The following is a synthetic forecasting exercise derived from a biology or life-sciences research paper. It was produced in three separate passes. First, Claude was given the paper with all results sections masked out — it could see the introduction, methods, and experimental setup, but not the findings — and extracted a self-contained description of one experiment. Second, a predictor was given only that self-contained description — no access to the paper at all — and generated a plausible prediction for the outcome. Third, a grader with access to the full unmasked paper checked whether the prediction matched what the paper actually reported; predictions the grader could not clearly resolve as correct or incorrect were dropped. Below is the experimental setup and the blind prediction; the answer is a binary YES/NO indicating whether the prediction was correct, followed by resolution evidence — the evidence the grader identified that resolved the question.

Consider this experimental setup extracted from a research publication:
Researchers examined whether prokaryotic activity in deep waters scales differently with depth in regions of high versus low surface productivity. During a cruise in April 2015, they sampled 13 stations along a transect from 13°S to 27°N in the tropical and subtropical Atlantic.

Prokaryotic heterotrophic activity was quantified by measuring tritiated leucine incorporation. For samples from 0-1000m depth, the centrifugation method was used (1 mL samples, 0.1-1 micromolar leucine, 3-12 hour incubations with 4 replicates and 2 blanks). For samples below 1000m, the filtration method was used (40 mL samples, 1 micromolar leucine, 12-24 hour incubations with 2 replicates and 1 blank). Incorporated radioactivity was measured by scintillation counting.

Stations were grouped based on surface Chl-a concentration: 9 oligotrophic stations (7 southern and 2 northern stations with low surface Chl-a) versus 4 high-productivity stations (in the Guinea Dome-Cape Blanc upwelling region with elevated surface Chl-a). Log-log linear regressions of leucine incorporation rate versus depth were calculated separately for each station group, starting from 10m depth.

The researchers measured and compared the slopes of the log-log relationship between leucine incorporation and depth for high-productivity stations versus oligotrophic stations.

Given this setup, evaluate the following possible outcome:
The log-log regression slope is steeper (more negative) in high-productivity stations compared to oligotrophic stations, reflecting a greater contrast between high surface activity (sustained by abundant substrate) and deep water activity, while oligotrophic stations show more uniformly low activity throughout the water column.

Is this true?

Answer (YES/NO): NO